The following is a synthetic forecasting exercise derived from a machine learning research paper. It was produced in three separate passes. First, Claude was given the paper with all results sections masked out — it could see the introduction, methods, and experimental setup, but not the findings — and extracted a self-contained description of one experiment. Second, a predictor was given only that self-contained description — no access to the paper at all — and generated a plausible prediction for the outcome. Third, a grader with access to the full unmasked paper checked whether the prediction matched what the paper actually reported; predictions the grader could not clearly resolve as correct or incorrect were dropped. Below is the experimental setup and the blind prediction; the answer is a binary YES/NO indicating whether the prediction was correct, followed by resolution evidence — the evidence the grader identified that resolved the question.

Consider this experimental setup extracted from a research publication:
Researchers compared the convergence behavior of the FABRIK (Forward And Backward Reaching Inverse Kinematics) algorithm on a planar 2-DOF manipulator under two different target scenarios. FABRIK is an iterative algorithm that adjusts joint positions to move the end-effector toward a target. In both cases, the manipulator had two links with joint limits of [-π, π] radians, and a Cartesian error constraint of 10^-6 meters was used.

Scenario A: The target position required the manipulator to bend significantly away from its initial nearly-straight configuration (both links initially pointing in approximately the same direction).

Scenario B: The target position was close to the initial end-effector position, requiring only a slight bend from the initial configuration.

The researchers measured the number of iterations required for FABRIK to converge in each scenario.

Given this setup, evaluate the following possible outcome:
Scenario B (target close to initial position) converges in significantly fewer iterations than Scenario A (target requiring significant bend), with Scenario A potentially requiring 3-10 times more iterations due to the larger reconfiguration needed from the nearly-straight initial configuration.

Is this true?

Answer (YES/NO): NO